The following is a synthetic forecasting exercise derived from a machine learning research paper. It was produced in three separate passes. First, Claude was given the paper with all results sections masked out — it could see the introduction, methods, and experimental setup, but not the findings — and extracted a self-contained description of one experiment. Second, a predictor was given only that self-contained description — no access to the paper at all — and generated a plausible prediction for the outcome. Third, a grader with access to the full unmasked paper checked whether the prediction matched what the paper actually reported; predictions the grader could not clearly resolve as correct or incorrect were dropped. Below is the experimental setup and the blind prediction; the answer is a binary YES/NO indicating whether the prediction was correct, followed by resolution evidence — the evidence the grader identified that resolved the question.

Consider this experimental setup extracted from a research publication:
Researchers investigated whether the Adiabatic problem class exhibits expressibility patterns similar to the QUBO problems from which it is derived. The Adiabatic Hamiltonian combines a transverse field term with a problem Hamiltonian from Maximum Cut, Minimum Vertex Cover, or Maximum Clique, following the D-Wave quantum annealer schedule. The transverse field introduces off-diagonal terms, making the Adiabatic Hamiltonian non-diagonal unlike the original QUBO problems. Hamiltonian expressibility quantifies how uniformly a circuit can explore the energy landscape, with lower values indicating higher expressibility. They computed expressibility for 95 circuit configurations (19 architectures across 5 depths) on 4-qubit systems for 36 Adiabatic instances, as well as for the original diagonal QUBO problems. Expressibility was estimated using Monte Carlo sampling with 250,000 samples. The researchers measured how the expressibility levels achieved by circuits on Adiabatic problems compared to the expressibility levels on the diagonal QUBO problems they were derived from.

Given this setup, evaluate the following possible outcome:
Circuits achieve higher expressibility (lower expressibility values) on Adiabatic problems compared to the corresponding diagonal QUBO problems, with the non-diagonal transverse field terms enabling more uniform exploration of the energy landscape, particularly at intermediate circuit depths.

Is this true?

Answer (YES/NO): NO